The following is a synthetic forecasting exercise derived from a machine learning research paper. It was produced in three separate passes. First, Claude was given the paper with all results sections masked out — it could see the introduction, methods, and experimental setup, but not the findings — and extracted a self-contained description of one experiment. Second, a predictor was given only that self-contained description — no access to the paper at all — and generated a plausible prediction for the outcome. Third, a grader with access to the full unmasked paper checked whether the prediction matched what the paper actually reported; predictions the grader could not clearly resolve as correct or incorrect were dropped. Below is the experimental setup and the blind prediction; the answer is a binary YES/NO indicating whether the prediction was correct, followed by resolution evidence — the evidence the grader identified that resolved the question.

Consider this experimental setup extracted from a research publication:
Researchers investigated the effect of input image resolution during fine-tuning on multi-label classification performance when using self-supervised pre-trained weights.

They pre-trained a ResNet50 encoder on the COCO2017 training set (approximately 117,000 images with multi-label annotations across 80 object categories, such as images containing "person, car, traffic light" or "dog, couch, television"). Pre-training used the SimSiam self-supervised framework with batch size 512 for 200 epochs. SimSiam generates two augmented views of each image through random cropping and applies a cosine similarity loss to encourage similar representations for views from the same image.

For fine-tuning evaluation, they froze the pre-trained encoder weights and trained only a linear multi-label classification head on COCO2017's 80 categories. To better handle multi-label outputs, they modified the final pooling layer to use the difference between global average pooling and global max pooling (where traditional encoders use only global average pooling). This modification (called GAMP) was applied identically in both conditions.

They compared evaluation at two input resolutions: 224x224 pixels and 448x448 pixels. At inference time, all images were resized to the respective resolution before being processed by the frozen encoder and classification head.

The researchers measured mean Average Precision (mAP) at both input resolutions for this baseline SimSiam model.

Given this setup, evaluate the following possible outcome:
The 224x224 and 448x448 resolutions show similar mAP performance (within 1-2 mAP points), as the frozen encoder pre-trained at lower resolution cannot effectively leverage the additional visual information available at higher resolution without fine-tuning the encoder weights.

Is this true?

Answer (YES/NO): YES